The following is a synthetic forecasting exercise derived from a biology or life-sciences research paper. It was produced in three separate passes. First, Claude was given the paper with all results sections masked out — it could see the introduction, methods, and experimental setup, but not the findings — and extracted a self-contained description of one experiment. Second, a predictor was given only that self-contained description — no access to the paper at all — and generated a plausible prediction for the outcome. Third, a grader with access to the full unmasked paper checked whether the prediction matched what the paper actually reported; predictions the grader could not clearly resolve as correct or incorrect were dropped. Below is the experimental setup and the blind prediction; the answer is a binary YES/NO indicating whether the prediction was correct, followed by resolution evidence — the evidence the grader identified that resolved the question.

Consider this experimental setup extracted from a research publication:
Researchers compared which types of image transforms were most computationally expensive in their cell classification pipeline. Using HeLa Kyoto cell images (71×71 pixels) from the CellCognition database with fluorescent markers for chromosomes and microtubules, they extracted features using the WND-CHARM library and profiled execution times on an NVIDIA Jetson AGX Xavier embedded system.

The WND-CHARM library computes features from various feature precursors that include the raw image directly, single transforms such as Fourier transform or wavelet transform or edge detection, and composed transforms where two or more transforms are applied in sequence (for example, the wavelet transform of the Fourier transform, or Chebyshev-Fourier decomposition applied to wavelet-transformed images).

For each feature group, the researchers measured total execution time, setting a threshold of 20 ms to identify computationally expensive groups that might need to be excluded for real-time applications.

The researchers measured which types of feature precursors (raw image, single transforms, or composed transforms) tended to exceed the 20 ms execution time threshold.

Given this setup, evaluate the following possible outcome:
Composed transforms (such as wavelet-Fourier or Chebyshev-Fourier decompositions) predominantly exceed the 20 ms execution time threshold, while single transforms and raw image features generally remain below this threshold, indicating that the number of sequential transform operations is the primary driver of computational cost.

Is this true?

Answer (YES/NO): NO